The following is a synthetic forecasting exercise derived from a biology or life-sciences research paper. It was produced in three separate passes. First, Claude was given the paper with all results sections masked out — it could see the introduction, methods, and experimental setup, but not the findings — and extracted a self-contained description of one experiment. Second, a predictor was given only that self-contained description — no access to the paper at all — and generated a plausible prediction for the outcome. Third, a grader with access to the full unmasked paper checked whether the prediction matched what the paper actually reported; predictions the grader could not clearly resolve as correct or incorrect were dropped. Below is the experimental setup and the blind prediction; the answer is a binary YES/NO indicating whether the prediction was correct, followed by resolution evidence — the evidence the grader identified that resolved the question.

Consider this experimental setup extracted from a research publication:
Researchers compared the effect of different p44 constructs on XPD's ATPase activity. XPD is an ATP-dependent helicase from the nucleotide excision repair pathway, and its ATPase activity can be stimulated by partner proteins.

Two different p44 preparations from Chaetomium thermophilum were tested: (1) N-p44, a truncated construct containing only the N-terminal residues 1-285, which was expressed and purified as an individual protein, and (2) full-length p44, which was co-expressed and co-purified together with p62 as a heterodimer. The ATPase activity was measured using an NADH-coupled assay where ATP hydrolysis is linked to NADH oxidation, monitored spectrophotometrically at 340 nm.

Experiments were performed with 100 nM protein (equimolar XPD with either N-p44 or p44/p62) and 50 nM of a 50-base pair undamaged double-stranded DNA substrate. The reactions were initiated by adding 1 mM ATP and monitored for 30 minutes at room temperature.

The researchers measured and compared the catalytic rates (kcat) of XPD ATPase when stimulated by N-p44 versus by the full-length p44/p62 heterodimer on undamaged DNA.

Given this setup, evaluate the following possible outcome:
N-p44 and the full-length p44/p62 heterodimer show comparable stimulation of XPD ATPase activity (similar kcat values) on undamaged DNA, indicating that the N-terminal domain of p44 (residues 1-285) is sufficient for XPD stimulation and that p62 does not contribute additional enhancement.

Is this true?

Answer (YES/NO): YES